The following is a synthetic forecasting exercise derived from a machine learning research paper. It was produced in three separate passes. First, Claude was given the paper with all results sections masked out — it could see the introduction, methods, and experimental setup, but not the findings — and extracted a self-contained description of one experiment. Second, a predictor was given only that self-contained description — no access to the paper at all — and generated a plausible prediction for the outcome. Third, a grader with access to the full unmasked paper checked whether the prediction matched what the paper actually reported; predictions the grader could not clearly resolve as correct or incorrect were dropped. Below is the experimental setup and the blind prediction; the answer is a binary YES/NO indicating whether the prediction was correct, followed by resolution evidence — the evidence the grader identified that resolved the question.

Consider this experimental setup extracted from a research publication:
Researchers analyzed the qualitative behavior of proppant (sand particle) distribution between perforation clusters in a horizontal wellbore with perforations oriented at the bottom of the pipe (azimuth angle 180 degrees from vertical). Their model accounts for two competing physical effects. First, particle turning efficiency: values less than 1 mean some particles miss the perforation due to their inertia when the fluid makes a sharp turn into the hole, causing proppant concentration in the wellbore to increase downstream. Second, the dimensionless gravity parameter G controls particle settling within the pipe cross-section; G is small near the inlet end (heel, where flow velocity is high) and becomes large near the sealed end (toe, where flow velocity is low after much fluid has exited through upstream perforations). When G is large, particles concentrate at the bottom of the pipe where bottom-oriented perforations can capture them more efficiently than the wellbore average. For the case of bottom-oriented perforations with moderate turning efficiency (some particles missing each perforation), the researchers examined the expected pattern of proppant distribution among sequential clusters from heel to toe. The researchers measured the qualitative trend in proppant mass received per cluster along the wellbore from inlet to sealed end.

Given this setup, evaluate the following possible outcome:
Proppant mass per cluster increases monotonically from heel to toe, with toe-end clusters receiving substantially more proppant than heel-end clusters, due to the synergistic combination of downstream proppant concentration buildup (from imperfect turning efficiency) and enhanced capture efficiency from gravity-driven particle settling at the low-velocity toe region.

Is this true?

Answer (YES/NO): NO